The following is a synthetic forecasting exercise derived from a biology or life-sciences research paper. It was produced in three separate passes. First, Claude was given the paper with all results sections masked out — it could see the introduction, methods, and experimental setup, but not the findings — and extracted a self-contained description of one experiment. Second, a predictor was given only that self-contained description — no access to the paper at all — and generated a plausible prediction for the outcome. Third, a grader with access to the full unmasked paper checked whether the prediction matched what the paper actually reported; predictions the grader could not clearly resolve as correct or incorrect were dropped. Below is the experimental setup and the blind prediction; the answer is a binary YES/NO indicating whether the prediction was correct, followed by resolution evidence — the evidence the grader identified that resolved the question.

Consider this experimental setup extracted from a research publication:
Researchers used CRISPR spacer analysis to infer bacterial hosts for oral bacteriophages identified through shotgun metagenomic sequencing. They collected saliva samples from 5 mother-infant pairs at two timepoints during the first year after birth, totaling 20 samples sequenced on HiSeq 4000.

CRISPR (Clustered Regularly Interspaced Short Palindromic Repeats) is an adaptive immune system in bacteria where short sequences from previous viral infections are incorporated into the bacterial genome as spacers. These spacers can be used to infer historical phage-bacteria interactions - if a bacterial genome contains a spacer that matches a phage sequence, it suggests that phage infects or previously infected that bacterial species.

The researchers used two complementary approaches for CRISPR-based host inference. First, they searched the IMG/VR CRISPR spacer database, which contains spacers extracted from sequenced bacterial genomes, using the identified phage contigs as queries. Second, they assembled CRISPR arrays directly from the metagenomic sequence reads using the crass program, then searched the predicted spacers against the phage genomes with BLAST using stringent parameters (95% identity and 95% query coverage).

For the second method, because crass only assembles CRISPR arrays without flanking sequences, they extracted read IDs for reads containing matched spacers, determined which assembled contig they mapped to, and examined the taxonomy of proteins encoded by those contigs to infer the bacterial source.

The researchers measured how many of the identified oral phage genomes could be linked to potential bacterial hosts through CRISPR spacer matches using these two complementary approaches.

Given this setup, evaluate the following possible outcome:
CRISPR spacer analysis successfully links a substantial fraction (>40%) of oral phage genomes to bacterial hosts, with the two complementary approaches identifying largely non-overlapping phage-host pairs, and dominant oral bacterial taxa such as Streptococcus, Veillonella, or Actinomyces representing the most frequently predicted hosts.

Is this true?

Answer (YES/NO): NO